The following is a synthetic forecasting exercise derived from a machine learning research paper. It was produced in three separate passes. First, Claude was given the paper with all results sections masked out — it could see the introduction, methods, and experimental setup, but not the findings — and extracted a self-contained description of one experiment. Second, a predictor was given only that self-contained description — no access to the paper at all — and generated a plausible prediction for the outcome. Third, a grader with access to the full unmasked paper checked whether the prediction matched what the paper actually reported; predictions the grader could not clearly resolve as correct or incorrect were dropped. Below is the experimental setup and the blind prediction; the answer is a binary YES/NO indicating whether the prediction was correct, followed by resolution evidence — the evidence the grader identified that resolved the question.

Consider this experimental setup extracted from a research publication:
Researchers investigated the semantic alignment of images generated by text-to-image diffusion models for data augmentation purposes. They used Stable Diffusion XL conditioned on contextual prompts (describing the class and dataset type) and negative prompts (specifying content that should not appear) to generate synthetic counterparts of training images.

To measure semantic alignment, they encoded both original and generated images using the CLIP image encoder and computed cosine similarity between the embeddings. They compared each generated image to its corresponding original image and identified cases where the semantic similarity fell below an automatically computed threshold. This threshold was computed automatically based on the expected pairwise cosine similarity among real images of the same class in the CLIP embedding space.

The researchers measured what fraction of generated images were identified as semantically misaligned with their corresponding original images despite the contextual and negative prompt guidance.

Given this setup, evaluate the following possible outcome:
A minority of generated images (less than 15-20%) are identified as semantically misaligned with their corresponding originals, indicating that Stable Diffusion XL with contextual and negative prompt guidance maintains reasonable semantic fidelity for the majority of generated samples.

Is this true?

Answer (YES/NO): YES